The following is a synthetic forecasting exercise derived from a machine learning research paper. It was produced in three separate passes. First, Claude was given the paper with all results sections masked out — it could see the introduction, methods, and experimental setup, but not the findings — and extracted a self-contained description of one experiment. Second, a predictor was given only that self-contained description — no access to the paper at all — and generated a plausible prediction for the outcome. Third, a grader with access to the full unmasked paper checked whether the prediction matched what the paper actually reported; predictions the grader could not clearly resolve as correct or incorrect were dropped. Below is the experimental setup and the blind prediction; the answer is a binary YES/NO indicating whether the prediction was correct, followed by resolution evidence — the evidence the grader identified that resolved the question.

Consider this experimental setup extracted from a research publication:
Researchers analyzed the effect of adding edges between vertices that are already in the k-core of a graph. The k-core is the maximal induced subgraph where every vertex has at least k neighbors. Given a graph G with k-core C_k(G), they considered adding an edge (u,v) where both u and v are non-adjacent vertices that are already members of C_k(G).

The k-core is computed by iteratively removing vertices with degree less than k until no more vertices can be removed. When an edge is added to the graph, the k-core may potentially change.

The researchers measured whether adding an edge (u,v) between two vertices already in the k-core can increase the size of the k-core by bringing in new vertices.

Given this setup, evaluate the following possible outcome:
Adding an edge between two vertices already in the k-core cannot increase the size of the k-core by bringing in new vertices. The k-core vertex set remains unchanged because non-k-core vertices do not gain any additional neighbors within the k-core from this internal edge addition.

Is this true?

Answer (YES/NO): YES